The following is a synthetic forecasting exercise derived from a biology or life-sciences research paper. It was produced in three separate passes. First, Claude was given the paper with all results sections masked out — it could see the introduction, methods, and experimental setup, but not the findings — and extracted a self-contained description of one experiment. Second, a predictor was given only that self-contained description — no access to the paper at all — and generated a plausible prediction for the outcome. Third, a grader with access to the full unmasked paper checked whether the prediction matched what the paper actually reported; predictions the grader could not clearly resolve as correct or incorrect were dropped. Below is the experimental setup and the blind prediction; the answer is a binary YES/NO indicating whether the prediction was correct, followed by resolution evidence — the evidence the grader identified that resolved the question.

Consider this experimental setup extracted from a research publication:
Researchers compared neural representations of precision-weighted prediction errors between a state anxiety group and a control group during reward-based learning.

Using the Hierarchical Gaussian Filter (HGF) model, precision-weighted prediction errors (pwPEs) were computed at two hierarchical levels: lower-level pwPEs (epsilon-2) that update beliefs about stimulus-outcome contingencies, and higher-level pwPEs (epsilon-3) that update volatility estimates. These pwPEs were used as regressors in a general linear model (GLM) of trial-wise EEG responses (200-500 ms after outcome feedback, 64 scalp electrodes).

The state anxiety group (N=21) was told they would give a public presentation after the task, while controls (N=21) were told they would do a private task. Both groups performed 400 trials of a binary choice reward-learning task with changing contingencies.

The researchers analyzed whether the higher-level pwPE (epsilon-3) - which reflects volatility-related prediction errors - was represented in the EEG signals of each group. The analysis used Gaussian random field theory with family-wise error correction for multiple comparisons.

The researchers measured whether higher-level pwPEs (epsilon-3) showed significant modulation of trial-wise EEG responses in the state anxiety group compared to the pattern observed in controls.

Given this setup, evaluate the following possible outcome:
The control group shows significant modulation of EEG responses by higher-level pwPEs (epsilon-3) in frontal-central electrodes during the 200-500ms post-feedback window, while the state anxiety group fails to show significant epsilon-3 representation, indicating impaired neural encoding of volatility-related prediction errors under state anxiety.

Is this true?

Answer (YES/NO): NO